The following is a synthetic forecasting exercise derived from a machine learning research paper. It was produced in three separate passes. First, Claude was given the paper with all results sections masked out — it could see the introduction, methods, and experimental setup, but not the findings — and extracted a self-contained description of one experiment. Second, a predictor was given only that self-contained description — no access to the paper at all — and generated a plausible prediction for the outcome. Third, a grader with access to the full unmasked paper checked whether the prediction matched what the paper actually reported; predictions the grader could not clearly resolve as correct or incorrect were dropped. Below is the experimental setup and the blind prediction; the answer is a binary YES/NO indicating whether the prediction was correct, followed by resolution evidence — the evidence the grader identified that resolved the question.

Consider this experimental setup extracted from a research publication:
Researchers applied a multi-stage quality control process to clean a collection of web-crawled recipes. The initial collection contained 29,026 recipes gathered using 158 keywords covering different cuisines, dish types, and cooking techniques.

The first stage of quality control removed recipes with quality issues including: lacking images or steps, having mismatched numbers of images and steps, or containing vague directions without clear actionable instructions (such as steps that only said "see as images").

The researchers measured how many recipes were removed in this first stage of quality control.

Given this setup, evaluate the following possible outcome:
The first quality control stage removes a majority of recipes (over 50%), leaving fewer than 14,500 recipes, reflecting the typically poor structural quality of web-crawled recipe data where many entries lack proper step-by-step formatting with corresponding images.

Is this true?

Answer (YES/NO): NO